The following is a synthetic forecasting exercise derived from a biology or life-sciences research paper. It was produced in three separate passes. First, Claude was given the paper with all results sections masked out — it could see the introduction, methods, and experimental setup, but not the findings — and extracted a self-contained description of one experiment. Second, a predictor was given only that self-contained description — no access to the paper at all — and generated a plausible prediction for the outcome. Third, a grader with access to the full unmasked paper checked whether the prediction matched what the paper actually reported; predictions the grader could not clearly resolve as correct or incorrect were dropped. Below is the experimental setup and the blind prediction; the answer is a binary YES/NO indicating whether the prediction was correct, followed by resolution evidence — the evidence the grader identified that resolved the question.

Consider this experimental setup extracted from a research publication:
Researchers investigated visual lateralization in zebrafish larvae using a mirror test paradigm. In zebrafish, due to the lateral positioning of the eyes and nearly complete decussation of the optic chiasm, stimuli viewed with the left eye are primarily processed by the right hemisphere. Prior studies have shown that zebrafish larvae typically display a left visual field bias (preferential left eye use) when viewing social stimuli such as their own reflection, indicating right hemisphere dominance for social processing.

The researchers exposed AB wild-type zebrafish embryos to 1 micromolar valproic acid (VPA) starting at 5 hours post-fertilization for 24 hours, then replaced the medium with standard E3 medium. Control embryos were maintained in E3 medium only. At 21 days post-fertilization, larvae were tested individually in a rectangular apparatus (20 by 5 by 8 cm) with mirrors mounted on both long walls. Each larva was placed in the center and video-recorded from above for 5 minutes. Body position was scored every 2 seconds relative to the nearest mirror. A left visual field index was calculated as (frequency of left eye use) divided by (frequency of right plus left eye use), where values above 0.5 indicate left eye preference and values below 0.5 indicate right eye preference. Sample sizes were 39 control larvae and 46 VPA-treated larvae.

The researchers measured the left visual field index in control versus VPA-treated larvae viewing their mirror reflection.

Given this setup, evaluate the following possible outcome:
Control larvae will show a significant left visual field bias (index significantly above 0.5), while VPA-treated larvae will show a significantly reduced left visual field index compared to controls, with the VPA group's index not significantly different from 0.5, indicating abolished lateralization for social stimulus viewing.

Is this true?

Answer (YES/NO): YES